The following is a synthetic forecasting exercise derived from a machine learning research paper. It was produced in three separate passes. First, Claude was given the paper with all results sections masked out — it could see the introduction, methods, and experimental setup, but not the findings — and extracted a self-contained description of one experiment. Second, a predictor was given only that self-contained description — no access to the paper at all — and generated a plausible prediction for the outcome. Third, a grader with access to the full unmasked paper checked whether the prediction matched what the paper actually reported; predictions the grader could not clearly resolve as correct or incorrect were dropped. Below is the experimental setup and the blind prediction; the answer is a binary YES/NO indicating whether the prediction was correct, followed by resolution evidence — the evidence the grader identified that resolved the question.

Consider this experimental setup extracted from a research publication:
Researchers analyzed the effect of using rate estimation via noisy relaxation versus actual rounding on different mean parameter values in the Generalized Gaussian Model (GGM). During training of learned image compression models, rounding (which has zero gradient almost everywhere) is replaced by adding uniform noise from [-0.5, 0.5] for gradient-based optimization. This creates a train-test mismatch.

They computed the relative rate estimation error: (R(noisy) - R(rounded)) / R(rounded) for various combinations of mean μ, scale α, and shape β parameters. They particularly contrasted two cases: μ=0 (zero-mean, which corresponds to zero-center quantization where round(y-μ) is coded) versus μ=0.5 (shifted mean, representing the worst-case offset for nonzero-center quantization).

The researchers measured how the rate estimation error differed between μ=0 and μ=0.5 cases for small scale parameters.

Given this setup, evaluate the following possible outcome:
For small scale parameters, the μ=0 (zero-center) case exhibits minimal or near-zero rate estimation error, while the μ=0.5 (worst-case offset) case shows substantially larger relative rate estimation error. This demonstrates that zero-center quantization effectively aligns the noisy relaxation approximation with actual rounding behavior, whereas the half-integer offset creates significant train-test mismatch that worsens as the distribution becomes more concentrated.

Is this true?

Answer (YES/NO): NO